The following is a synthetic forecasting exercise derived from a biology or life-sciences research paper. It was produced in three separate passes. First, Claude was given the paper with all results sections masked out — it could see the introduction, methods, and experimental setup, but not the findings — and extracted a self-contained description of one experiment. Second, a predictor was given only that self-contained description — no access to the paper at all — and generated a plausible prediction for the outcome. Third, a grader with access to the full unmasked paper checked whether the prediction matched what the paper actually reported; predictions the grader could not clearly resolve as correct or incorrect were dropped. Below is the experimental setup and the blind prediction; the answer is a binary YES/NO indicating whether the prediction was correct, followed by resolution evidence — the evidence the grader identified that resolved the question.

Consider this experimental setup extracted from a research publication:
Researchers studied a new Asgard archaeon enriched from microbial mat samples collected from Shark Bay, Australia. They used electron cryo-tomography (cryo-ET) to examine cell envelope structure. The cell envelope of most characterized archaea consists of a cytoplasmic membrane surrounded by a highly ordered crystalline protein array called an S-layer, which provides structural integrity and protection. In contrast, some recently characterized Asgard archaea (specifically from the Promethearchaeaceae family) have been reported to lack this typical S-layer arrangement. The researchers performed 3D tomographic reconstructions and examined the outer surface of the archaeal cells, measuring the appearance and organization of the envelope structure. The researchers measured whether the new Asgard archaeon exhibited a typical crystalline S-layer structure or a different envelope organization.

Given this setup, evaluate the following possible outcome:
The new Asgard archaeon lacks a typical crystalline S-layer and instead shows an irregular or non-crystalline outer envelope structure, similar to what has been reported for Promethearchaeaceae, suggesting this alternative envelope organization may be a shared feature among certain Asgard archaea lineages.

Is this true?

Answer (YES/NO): YES